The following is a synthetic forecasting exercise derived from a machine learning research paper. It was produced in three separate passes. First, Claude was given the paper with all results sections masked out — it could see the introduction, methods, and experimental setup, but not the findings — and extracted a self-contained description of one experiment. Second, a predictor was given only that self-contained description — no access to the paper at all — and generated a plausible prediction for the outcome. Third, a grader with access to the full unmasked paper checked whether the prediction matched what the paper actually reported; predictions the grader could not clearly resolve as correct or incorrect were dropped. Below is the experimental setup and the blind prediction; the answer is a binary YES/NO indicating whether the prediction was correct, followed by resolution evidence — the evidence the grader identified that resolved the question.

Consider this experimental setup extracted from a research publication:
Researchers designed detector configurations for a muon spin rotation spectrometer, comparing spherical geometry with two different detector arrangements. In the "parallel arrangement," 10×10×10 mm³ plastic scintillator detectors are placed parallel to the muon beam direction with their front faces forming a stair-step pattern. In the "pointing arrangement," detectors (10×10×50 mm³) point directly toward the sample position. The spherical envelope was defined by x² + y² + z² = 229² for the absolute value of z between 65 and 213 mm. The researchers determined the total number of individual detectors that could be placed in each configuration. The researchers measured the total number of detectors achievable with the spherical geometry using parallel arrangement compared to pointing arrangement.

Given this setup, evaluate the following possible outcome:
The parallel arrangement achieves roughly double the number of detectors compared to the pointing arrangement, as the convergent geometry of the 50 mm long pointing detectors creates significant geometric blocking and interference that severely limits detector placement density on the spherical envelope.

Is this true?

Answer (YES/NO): NO